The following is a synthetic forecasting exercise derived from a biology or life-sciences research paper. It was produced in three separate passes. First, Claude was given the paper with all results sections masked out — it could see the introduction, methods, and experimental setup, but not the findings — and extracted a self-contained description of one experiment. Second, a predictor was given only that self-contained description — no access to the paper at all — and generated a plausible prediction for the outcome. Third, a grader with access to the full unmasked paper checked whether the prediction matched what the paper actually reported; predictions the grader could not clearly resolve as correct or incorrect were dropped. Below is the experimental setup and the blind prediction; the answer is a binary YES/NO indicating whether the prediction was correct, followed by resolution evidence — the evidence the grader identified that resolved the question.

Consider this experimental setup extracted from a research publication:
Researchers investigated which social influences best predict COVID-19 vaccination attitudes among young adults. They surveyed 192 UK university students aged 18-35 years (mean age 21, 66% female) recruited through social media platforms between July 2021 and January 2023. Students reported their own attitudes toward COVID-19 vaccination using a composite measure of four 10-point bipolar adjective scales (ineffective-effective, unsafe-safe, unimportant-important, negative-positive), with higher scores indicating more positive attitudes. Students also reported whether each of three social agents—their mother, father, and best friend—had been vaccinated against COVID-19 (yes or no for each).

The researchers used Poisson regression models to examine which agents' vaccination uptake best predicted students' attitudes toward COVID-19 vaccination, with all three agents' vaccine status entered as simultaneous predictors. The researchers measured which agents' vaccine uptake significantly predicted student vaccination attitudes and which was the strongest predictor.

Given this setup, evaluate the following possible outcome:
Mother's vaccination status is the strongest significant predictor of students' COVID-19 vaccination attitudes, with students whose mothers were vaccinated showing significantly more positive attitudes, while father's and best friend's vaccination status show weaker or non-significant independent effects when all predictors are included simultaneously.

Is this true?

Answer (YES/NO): YES